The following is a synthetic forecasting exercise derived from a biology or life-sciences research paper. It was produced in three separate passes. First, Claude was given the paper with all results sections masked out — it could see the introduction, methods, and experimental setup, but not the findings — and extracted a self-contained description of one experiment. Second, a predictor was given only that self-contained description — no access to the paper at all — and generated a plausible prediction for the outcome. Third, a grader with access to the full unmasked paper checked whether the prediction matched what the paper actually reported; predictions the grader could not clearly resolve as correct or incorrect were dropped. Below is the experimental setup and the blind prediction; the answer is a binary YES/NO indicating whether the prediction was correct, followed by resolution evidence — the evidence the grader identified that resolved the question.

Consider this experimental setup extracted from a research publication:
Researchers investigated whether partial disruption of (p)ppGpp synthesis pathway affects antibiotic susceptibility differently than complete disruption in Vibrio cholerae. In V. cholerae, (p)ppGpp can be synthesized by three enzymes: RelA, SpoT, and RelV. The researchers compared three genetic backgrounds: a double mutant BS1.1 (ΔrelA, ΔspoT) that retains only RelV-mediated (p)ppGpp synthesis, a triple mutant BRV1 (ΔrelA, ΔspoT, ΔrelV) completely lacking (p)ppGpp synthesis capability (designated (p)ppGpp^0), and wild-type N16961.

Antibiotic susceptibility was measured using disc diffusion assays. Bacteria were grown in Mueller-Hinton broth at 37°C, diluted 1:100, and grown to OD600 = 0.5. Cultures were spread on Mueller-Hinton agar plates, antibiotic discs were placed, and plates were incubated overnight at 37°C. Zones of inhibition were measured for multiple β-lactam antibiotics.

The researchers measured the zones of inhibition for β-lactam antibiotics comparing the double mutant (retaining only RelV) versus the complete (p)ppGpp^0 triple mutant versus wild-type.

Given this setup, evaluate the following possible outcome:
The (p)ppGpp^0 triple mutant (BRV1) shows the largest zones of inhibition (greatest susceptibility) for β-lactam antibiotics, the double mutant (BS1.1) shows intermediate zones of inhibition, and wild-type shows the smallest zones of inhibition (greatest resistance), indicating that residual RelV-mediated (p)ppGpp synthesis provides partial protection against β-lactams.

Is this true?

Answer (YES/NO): NO